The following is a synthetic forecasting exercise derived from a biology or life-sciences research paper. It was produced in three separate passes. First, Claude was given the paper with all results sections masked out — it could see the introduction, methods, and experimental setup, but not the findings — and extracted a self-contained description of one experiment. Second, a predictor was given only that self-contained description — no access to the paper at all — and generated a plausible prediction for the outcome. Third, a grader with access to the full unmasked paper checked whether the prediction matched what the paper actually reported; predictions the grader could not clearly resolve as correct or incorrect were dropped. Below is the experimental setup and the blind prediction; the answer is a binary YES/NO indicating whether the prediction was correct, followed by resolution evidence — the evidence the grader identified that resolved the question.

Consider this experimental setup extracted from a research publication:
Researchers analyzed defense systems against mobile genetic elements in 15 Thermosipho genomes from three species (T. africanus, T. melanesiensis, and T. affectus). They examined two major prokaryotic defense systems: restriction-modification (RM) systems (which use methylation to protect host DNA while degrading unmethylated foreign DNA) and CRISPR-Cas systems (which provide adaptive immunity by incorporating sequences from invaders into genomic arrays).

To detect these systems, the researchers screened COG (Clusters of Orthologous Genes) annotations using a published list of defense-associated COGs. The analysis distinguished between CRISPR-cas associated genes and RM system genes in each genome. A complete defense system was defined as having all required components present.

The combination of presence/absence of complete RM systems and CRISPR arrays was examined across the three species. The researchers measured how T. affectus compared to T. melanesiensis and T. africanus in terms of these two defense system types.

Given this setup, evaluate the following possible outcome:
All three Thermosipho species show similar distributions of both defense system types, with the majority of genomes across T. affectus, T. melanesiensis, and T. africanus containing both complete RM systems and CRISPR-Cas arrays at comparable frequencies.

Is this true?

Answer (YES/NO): NO